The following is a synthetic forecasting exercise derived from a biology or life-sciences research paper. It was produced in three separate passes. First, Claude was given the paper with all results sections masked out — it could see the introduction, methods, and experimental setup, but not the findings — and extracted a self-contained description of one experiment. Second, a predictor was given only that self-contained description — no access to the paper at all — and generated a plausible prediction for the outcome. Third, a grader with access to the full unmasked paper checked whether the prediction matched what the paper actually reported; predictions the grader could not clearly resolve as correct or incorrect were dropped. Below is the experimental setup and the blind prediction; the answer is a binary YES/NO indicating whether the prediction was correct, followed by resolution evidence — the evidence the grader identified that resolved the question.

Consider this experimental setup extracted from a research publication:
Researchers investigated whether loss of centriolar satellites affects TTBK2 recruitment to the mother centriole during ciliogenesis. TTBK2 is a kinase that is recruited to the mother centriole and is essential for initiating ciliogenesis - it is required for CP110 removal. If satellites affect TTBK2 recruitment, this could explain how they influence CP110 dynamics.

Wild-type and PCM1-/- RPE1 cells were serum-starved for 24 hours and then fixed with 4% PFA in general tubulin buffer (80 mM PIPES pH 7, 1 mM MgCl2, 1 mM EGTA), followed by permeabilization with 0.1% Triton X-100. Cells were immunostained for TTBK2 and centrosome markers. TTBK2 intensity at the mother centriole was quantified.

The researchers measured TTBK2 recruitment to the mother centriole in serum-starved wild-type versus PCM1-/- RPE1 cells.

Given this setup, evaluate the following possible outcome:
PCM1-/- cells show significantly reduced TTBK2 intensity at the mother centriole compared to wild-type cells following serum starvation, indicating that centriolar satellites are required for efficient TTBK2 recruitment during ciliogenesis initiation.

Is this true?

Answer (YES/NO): NO